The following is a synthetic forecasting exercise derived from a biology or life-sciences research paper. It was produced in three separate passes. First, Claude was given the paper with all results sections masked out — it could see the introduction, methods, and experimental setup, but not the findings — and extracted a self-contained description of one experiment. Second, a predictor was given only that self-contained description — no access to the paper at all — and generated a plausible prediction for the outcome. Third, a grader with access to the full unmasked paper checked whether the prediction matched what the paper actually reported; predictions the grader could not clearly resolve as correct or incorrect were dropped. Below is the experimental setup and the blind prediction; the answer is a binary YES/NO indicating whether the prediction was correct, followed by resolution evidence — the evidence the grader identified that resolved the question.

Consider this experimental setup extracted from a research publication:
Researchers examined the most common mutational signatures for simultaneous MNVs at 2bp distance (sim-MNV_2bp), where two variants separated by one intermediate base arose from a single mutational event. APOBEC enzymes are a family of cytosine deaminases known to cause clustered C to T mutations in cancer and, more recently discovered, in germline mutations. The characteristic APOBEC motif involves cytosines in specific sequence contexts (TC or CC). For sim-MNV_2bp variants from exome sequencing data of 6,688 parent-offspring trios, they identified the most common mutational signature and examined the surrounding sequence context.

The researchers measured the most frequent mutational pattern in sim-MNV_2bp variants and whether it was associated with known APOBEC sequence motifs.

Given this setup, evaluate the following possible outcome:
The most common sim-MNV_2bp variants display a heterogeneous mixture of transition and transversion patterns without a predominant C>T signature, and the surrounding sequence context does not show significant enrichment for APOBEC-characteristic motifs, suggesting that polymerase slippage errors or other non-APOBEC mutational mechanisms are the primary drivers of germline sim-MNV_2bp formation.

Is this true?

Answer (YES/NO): NO